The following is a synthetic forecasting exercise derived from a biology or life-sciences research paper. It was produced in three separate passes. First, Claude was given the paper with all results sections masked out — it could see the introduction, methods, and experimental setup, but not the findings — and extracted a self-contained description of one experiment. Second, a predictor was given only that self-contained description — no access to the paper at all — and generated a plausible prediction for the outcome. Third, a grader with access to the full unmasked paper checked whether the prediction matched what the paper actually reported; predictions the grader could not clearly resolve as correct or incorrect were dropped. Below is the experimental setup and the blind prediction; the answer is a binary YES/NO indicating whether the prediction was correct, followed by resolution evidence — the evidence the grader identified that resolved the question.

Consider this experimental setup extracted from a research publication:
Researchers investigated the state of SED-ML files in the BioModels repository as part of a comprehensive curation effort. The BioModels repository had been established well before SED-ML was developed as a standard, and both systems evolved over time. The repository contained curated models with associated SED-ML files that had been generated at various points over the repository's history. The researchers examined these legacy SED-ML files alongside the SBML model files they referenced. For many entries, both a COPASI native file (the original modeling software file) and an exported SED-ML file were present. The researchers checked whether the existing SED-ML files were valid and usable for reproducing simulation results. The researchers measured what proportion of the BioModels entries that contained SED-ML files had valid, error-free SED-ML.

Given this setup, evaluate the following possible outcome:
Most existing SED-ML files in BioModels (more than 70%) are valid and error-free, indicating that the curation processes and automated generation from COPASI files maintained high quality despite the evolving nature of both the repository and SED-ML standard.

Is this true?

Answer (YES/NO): NO